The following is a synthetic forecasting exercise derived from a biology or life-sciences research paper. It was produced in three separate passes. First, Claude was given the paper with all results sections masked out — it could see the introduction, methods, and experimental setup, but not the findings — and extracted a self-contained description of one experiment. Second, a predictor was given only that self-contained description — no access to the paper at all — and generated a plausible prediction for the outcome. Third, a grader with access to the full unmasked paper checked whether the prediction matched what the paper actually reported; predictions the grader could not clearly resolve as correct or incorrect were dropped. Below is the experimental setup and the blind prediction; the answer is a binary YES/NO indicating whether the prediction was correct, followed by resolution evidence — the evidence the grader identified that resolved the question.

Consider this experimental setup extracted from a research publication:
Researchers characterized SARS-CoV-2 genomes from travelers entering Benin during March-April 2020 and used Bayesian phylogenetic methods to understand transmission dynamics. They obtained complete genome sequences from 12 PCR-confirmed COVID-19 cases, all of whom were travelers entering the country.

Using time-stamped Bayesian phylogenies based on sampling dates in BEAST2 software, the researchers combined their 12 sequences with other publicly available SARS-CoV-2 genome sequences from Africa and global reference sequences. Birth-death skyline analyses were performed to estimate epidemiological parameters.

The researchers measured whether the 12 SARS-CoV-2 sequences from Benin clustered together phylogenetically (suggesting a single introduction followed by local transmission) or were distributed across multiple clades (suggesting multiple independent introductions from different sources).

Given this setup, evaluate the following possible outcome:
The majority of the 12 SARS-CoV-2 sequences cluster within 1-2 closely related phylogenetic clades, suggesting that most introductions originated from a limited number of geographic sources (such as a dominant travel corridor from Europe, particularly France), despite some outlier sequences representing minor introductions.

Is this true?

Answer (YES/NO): NO